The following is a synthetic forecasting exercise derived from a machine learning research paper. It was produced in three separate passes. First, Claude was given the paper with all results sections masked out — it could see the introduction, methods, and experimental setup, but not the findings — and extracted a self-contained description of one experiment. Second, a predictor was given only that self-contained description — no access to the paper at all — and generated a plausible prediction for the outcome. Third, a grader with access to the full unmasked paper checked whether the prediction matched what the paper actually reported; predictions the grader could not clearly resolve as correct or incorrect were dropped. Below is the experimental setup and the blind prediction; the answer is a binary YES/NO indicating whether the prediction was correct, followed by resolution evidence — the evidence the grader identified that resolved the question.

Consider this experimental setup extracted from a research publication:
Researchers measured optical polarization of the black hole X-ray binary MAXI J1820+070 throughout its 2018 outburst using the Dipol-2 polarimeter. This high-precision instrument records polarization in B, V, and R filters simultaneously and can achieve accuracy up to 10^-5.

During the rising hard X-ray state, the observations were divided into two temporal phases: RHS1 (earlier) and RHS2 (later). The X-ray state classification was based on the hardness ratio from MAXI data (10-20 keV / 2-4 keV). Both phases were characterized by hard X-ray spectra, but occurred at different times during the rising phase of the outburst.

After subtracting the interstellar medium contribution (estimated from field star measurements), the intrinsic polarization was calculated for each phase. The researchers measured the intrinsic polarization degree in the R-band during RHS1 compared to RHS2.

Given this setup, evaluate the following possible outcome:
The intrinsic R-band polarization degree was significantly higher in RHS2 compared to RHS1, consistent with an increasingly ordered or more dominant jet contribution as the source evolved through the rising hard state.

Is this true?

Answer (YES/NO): NO